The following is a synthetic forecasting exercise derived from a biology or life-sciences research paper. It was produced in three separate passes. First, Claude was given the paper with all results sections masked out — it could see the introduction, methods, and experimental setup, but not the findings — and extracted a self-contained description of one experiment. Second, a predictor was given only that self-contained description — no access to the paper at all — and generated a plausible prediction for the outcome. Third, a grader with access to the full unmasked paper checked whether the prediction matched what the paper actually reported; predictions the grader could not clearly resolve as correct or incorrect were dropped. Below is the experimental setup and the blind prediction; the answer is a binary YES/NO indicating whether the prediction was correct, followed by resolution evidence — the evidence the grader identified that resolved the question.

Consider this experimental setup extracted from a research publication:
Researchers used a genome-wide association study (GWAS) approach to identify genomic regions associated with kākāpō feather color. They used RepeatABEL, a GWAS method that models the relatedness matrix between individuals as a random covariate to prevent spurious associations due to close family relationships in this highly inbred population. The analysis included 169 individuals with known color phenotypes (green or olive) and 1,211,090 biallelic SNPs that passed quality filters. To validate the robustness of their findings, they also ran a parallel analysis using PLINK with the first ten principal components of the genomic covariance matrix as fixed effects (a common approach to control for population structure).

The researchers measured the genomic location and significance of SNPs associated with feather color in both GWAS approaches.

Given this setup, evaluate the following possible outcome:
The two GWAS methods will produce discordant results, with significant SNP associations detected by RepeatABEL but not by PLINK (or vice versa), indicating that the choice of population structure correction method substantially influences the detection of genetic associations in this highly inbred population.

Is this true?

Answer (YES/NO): NO